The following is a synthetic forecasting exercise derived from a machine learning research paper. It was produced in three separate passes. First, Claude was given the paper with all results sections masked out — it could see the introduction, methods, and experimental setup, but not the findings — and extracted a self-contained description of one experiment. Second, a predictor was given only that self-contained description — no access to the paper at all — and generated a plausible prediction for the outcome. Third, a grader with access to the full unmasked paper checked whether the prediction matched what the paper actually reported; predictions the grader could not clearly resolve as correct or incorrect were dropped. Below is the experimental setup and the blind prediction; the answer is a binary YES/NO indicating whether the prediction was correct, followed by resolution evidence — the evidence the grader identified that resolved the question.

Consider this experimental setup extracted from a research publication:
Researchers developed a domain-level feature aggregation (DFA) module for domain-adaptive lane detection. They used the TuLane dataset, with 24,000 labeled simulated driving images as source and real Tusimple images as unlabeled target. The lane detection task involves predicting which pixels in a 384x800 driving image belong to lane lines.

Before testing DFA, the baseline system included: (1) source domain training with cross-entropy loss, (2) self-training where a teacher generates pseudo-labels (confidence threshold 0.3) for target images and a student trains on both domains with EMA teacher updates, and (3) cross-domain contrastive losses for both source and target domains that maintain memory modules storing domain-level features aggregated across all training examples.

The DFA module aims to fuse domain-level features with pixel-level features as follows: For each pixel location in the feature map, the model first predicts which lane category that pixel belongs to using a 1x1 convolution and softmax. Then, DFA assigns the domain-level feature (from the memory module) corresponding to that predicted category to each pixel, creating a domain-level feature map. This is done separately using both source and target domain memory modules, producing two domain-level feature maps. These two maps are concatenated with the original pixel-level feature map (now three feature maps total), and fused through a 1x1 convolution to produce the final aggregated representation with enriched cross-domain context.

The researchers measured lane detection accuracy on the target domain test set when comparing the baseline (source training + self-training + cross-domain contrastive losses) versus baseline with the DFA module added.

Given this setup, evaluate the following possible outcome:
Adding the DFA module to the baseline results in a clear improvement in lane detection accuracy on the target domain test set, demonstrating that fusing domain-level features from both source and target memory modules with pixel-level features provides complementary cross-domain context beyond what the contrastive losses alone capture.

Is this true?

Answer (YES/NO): YES